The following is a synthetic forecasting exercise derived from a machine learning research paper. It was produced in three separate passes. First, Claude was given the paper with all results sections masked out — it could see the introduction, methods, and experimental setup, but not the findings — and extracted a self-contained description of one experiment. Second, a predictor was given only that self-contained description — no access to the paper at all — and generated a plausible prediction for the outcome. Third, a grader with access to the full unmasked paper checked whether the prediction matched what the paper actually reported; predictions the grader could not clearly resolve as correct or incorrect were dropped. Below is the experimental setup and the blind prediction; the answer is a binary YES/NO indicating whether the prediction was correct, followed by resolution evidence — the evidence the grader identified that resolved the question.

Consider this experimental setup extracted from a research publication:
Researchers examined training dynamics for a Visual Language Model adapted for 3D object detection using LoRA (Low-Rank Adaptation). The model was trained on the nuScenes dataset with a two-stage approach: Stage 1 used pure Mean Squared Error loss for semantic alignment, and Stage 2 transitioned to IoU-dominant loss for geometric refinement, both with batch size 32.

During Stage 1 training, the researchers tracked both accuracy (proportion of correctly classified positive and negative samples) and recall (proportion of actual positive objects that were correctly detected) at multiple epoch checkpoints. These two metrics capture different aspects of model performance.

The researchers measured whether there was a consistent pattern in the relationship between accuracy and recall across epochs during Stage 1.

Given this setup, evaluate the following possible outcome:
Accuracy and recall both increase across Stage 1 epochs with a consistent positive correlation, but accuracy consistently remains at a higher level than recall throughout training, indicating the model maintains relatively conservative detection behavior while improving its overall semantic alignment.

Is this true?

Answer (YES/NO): NO